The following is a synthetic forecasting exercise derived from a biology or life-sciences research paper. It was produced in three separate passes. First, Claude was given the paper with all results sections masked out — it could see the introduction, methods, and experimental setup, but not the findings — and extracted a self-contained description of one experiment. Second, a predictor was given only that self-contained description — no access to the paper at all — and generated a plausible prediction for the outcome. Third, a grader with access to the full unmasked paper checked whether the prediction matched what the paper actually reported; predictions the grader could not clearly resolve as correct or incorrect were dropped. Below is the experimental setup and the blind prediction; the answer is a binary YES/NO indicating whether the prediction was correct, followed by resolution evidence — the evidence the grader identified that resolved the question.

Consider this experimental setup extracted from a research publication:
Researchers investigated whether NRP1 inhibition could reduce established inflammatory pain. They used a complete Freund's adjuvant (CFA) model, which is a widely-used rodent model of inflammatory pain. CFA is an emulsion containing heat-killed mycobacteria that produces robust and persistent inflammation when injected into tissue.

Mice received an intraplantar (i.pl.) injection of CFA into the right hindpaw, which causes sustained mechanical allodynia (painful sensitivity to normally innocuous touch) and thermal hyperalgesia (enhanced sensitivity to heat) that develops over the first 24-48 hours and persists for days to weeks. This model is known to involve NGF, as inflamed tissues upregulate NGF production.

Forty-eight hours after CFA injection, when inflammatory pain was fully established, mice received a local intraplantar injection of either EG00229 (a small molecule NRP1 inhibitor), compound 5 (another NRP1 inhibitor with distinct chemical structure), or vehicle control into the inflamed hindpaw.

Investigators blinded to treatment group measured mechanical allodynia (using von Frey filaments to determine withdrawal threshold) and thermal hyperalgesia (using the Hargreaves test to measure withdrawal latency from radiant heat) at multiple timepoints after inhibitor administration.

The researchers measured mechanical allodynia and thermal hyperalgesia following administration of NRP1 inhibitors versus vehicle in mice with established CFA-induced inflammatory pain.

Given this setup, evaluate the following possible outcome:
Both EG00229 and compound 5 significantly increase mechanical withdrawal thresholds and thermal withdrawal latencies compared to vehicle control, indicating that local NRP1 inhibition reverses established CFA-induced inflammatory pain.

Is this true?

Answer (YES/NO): NO